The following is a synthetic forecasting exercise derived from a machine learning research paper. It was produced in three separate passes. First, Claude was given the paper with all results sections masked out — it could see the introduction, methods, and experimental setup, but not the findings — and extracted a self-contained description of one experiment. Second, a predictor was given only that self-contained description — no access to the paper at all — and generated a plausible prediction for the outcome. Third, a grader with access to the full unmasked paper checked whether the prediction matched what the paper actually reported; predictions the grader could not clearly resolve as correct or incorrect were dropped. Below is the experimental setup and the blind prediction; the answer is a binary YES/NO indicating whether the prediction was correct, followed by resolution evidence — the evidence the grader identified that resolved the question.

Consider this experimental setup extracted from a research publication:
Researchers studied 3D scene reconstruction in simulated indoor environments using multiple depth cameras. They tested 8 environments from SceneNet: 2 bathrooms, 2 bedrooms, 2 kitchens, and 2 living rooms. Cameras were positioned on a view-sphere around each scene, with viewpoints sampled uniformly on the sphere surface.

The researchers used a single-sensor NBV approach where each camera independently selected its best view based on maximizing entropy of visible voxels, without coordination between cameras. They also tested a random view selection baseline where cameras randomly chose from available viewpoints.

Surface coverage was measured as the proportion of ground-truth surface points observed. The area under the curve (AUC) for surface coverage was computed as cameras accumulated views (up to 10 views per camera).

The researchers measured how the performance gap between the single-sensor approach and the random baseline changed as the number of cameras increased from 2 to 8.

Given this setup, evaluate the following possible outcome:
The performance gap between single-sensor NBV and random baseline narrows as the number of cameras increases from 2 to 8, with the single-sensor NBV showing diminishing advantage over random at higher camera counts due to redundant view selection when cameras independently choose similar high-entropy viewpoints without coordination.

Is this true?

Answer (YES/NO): YES